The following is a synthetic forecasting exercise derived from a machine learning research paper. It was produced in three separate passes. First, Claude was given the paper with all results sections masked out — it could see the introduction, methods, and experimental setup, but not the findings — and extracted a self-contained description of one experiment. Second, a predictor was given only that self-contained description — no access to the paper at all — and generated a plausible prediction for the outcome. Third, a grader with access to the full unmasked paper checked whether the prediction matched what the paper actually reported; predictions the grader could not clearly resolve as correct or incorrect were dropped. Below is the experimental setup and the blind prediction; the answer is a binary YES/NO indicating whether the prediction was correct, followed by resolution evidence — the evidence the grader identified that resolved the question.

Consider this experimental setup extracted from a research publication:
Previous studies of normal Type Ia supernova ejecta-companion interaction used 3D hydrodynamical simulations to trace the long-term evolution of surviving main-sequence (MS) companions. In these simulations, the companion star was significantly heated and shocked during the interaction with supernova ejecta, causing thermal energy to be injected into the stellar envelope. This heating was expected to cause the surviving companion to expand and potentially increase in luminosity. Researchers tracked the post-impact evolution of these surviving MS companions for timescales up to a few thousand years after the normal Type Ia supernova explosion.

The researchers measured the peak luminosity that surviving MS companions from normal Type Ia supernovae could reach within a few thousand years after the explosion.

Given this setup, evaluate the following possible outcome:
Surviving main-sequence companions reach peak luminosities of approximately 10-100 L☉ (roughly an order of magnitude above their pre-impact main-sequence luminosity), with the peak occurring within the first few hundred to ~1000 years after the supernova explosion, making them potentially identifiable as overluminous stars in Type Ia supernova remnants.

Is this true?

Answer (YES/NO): NO